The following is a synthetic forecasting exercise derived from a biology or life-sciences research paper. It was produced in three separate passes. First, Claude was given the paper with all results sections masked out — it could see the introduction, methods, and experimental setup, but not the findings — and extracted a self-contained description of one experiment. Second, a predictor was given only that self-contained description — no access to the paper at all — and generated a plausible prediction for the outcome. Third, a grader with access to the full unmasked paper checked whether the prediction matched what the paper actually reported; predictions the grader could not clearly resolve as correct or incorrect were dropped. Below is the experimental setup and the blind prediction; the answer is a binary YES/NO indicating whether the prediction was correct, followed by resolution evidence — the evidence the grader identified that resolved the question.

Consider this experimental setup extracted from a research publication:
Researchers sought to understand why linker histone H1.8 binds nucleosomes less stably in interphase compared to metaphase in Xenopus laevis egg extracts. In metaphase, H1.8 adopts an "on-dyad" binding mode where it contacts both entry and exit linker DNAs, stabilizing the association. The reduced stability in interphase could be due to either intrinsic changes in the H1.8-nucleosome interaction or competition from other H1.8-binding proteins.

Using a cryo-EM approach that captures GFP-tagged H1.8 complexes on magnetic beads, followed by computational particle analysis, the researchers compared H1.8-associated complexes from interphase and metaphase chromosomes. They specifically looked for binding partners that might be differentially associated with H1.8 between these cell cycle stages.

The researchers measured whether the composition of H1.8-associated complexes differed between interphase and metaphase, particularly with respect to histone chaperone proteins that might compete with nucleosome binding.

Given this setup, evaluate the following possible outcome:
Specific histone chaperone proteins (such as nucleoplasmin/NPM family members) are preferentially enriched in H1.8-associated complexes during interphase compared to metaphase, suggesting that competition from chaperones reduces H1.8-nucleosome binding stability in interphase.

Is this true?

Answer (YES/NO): YES